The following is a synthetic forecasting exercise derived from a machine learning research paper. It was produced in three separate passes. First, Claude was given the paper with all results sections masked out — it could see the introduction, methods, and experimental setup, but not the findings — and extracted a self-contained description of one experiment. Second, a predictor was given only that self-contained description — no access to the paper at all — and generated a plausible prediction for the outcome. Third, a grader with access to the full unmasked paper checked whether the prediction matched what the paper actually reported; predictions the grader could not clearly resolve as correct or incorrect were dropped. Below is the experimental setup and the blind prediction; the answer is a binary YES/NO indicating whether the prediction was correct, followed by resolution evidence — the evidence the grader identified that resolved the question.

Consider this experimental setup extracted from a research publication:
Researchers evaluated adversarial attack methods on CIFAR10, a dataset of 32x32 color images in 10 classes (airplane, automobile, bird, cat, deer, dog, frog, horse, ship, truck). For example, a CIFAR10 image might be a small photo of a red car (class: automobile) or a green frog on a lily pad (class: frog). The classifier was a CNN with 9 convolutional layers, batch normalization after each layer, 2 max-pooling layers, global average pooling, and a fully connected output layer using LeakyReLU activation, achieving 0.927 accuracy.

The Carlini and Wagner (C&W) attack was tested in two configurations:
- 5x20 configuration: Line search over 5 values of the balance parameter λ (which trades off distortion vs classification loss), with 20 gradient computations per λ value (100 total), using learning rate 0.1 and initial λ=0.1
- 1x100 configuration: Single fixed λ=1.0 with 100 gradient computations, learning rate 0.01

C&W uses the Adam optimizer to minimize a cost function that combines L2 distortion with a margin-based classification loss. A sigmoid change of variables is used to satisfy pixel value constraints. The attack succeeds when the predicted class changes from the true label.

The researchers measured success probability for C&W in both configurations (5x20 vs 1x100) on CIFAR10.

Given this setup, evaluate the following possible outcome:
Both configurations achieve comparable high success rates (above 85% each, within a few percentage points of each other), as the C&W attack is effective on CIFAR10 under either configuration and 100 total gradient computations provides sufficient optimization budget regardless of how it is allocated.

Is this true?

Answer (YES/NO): NO